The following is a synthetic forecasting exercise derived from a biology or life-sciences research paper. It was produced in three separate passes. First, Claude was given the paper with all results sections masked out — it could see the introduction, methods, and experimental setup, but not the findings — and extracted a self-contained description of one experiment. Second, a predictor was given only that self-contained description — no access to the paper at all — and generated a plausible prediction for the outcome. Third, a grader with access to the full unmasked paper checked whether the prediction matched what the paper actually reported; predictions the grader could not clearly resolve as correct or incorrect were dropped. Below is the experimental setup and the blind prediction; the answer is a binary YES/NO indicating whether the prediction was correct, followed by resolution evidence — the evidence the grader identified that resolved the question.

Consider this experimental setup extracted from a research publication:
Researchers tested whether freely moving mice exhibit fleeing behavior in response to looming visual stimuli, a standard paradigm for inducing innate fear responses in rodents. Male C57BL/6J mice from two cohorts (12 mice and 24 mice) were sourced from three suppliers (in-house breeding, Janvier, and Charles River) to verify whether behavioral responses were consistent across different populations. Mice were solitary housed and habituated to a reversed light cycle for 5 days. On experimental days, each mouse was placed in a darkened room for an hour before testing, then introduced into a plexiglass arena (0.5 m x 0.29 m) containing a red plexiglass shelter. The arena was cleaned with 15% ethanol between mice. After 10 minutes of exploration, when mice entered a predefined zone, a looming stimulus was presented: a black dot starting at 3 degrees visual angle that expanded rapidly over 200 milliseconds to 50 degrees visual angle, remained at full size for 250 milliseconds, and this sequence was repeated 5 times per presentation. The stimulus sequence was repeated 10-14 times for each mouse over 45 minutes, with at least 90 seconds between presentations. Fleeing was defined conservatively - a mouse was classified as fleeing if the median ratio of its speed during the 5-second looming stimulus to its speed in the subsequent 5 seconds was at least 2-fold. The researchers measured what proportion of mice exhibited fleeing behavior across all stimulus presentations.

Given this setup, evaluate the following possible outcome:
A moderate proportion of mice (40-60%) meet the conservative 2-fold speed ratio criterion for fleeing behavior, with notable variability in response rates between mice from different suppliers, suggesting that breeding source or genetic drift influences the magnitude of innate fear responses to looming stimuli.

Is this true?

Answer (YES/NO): NO